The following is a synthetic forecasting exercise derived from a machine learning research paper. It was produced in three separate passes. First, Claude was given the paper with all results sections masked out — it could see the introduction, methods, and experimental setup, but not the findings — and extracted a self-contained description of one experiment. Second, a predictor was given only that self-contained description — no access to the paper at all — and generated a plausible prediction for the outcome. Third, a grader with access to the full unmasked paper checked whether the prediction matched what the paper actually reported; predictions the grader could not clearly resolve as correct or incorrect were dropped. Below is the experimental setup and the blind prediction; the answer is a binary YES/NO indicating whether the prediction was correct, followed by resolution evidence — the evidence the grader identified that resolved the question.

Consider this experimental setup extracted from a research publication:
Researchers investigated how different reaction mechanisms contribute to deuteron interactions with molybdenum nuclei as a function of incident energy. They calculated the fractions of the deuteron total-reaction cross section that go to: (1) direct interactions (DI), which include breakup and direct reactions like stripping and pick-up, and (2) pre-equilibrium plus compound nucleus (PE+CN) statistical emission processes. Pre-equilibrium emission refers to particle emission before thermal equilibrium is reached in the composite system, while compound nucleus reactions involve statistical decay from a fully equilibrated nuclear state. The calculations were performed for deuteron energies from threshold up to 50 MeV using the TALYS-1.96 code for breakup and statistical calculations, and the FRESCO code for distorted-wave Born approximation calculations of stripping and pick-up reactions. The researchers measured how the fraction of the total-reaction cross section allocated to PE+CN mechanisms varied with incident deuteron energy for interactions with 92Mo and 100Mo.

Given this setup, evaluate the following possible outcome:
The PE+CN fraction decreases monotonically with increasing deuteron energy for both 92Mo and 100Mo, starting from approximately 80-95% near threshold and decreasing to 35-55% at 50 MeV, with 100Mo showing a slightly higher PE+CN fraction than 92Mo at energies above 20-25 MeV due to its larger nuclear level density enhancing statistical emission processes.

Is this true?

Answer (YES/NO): NO